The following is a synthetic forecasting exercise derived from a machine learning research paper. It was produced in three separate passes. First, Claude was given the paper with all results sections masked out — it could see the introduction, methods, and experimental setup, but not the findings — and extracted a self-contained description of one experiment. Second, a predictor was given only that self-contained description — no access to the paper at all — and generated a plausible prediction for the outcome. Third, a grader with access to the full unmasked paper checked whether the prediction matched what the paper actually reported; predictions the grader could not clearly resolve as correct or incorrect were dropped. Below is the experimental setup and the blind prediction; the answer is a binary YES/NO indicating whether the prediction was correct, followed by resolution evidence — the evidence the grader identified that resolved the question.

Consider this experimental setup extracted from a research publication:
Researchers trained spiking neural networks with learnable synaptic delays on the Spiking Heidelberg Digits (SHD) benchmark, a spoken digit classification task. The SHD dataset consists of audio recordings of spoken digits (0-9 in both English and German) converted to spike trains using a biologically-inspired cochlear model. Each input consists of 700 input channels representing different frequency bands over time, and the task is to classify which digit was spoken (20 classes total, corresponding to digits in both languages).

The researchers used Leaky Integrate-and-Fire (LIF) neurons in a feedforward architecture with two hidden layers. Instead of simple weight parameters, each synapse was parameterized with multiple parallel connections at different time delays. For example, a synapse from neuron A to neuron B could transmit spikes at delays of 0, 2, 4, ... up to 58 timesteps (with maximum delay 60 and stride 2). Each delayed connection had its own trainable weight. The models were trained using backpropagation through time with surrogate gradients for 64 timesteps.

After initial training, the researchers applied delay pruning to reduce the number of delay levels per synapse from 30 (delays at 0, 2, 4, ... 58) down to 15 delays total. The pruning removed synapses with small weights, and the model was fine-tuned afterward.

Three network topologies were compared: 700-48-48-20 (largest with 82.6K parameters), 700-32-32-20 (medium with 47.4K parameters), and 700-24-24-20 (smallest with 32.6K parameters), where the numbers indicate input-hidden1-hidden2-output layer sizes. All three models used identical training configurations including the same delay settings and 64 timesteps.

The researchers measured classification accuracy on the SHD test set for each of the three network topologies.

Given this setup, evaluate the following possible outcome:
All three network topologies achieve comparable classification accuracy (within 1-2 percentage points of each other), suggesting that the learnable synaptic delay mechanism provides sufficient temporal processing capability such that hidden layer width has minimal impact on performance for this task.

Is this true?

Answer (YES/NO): NO